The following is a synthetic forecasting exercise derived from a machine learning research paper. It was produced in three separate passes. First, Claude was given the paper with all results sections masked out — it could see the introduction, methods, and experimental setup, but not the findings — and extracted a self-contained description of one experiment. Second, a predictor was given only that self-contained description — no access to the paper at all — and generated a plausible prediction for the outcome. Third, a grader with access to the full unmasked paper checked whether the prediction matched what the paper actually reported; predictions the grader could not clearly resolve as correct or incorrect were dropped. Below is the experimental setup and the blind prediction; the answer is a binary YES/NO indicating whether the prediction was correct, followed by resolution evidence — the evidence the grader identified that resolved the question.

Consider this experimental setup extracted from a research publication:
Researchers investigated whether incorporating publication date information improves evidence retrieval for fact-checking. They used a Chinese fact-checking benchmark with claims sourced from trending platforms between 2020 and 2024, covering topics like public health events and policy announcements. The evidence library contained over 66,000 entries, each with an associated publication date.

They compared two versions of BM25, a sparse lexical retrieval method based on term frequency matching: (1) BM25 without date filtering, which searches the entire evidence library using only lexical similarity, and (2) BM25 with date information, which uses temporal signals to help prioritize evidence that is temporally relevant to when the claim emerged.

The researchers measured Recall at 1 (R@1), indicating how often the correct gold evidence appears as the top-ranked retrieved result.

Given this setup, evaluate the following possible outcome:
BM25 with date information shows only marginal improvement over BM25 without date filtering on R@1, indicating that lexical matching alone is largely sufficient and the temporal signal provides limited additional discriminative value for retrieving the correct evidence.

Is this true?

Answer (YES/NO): YES